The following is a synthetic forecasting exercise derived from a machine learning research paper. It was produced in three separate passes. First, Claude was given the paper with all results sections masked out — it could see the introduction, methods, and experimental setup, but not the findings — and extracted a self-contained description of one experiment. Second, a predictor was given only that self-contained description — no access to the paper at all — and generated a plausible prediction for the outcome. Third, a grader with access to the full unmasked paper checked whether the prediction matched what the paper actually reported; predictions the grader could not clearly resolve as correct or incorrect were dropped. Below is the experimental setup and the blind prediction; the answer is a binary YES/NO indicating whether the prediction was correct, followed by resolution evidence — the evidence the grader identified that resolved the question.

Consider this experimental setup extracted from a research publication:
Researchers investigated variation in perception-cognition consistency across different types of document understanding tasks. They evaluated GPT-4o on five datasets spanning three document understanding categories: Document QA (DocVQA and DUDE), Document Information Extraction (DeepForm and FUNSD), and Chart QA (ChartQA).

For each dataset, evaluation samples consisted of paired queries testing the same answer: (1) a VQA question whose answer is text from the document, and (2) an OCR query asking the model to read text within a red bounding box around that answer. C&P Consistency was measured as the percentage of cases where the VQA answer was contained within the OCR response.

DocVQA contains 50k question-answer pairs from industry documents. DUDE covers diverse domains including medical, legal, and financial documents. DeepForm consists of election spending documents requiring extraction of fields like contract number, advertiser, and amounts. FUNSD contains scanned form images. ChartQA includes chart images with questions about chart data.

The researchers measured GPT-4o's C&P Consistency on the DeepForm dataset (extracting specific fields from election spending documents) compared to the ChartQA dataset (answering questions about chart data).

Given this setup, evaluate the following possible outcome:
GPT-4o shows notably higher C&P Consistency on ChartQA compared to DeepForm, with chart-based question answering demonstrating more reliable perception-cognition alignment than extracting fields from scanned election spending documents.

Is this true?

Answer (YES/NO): YES